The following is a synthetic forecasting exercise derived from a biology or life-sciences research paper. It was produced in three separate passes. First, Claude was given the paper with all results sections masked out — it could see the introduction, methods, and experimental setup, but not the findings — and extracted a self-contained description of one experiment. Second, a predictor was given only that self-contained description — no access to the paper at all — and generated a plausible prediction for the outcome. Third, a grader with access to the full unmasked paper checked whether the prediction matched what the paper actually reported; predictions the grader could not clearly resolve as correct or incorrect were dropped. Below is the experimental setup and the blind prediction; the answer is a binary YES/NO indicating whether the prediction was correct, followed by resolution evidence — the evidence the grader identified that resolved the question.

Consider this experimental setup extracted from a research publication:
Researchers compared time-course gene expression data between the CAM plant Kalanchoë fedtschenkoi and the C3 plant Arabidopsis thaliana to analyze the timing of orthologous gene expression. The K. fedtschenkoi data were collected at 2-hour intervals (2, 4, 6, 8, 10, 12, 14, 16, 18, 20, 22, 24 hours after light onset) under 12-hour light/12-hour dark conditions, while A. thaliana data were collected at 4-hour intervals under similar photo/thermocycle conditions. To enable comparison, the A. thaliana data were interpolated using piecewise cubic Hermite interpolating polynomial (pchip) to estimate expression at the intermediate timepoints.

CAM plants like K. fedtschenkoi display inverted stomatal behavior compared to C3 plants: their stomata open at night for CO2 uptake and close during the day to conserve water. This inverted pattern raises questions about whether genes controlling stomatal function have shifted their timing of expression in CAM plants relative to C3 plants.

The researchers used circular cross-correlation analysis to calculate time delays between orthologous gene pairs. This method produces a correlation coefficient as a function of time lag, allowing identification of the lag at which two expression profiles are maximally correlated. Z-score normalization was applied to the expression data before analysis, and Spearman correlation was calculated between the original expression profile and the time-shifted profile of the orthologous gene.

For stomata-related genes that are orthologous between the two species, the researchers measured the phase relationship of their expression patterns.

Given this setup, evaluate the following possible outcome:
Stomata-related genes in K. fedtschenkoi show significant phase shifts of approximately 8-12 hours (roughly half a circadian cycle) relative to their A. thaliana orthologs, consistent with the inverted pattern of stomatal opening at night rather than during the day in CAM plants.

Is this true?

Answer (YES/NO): NO